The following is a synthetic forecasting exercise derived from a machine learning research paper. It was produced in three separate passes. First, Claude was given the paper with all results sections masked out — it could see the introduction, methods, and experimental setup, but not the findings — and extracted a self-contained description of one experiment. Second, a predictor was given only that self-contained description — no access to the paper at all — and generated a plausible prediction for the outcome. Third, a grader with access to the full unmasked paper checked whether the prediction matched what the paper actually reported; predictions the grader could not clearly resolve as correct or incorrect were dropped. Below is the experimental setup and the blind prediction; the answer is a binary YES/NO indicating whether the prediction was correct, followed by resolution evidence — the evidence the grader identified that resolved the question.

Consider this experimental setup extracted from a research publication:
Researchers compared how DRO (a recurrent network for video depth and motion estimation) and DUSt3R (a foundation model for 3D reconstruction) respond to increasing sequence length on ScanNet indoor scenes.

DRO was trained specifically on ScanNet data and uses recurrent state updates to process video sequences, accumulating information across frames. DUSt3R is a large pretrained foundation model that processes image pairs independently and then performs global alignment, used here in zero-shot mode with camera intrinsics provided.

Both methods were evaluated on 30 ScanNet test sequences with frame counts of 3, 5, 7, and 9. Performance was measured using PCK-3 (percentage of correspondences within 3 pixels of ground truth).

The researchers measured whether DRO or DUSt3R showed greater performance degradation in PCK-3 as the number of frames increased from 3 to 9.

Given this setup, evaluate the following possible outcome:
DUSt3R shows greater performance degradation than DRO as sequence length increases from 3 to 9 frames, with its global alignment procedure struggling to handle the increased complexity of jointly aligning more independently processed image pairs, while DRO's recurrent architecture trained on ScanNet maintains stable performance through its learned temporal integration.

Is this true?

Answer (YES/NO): NO